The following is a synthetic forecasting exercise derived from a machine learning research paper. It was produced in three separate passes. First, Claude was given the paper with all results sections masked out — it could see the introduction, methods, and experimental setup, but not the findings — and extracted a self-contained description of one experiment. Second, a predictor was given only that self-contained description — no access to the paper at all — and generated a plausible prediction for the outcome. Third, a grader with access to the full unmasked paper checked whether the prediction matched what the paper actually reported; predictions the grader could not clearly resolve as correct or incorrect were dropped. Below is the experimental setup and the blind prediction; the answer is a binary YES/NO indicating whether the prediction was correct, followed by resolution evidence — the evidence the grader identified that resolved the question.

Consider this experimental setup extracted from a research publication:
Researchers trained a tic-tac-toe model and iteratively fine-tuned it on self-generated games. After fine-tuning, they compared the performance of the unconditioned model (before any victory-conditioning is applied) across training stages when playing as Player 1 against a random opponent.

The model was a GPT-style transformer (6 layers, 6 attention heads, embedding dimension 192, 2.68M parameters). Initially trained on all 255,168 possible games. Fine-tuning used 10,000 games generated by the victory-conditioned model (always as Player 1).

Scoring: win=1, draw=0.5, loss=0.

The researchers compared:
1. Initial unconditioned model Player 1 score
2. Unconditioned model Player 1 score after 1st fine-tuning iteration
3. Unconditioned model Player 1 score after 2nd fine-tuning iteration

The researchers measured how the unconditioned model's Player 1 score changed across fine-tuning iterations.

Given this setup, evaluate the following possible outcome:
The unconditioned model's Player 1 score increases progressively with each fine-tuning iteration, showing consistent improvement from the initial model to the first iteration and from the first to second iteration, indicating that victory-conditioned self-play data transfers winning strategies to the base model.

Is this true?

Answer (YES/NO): YES